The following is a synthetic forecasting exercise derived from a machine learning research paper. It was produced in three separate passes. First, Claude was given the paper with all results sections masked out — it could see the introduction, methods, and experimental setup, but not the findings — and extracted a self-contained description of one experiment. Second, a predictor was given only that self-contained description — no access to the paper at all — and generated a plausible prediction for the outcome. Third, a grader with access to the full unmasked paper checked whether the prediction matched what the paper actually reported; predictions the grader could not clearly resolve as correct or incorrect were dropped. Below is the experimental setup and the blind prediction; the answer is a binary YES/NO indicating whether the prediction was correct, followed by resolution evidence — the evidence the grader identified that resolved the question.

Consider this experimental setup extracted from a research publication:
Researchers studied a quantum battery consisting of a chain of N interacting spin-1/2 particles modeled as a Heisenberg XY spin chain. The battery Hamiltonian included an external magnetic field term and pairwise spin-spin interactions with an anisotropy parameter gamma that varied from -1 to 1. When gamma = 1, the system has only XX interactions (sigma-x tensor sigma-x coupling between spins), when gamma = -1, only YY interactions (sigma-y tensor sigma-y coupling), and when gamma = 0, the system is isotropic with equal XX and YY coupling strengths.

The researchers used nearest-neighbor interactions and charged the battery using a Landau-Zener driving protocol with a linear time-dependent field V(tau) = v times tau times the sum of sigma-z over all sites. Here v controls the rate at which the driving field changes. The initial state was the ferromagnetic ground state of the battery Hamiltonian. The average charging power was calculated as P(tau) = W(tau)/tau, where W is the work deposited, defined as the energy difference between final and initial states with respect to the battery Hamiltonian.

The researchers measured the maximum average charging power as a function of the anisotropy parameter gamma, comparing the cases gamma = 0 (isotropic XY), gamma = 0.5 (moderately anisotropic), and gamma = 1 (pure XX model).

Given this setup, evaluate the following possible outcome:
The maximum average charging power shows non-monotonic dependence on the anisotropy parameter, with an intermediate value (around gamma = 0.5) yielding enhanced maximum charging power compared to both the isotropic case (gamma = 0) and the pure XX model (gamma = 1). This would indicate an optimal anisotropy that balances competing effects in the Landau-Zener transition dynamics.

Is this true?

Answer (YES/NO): NO